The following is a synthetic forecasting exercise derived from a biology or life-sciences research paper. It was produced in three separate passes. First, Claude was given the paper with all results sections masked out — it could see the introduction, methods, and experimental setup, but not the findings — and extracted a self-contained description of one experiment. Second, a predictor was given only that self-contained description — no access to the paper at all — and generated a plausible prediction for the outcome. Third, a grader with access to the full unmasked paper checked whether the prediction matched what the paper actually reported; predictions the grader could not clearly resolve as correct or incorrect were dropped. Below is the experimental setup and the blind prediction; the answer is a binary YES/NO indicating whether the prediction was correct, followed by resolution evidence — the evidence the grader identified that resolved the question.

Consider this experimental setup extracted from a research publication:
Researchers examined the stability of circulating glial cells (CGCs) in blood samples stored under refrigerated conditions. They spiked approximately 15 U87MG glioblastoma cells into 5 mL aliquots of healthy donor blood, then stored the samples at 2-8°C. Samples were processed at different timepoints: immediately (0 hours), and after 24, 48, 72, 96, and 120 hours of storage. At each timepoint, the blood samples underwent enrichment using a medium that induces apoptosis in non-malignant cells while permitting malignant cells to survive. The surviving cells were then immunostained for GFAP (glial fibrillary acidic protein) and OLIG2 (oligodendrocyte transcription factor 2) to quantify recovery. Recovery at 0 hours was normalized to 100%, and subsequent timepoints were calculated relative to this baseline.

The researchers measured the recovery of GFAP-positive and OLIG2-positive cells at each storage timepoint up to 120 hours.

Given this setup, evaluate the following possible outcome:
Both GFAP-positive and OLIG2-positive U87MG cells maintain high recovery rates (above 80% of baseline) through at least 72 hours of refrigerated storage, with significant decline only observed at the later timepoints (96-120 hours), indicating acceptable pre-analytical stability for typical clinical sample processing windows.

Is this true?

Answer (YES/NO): NO